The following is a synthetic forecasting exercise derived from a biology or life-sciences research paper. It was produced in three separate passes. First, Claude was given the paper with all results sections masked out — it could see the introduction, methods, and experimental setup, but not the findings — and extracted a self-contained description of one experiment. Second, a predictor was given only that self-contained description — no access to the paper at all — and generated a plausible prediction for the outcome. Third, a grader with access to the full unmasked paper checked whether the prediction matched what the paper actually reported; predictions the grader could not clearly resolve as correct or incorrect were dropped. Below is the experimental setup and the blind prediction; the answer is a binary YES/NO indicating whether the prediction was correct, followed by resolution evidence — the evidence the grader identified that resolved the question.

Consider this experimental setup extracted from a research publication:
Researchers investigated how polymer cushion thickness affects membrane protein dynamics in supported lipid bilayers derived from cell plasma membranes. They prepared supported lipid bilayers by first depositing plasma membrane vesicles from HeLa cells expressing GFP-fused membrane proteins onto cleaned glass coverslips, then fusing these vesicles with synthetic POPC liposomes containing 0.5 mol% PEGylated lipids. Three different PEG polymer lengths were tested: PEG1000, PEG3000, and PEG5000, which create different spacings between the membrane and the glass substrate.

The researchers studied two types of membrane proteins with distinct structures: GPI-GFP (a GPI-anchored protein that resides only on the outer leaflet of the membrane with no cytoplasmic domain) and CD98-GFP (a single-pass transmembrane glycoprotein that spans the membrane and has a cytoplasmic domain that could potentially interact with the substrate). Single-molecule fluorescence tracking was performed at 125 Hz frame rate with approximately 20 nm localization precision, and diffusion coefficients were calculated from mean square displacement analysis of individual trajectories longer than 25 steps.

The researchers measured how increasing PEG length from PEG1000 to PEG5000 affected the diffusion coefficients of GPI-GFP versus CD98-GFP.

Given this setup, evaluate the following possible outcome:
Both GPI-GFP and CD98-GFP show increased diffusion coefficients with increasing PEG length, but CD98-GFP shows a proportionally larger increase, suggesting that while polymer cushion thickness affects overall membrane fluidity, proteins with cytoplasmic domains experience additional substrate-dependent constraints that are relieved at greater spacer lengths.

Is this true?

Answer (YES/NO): NO